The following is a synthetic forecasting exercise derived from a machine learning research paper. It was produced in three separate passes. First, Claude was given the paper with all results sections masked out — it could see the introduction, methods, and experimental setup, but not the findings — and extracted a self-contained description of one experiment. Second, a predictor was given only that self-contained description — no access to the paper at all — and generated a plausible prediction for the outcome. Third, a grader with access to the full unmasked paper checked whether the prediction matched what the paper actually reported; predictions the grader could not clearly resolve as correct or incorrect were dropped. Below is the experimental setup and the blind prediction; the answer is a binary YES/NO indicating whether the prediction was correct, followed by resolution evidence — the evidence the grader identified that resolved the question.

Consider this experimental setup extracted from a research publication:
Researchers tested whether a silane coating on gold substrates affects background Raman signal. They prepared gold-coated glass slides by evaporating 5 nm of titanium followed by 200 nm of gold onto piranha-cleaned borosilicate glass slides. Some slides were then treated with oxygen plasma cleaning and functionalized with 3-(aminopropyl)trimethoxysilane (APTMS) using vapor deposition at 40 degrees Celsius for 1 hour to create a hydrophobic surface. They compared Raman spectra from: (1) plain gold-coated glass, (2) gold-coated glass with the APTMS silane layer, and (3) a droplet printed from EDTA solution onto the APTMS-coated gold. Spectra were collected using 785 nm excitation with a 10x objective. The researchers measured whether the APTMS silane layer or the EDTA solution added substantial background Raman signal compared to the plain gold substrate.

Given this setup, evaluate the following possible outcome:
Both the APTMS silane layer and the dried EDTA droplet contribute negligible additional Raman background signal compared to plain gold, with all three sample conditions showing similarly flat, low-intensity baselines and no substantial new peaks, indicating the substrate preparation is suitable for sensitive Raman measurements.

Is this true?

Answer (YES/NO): YES